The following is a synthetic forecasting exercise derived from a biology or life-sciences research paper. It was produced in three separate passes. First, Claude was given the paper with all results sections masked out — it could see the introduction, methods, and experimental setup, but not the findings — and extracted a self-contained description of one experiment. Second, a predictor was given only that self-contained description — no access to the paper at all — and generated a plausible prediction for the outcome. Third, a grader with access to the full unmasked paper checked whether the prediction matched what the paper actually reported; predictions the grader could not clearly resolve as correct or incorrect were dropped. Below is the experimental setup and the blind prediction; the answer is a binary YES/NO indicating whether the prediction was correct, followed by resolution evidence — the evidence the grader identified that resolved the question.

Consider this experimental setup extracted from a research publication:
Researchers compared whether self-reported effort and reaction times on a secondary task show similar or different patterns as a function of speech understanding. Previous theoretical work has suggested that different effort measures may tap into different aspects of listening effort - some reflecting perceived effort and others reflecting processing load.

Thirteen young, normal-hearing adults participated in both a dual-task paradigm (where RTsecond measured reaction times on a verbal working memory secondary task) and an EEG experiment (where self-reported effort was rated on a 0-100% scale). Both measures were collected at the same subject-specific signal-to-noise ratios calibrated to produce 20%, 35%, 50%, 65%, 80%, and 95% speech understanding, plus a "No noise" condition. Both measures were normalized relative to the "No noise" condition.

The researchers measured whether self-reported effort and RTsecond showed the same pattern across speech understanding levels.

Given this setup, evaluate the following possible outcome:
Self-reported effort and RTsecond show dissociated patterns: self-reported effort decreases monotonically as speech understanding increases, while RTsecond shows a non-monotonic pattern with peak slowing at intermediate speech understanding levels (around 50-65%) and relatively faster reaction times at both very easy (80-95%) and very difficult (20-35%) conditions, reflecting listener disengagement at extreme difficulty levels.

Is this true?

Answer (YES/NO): YES